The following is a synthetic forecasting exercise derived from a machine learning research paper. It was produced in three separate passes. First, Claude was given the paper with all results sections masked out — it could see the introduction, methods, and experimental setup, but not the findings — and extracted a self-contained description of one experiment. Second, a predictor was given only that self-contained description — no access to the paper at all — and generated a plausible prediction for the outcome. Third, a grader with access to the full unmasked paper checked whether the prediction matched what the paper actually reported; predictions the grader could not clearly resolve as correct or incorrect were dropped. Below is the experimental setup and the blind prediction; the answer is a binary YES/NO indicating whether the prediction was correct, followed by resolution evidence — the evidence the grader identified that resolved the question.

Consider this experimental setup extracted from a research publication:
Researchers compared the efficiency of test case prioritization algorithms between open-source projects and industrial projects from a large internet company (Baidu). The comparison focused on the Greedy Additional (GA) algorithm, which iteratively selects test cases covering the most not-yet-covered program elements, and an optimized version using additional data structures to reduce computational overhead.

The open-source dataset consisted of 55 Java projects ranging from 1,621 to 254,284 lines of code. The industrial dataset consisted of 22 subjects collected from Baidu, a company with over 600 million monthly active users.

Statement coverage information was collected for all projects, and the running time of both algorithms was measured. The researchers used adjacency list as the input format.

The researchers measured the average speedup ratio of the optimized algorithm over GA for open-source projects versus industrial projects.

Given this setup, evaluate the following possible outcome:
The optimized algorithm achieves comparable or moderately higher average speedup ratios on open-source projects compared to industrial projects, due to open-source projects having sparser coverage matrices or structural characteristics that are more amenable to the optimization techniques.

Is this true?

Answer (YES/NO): NO